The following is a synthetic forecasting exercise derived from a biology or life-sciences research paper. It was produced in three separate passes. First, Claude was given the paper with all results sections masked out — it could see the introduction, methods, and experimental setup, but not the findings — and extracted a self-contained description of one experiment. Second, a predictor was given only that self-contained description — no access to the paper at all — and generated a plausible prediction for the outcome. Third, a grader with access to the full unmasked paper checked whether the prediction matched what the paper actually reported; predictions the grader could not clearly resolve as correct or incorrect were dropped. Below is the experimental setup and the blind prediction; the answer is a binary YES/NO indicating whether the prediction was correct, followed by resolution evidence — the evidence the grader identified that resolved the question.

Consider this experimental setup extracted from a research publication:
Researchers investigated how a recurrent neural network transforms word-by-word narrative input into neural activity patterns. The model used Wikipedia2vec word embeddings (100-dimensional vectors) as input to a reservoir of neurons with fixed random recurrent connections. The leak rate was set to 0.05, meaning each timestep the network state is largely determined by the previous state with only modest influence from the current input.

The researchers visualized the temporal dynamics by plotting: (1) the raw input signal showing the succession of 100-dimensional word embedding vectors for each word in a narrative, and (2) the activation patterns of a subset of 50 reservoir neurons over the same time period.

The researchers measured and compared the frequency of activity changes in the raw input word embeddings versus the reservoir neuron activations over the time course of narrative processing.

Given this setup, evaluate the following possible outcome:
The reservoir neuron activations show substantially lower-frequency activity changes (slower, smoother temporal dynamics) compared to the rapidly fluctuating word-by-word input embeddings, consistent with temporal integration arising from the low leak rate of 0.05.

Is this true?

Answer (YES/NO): YES